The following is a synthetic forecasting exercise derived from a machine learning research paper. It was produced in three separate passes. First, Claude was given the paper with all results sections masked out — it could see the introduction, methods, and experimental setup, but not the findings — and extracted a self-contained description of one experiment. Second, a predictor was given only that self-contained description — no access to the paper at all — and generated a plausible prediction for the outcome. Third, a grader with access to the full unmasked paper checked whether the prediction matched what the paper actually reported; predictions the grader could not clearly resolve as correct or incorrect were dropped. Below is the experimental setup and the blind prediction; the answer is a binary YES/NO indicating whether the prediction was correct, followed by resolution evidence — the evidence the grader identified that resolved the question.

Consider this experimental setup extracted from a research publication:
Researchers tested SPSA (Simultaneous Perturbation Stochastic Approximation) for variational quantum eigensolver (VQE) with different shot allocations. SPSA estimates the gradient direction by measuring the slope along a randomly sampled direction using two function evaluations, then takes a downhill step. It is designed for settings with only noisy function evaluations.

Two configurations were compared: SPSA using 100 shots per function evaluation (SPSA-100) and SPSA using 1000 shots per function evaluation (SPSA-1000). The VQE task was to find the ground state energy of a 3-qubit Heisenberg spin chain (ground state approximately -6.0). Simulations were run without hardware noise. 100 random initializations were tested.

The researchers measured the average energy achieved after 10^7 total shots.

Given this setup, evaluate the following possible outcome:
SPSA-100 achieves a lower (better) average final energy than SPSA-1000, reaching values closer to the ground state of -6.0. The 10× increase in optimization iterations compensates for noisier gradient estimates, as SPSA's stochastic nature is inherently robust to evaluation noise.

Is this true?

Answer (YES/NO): YES